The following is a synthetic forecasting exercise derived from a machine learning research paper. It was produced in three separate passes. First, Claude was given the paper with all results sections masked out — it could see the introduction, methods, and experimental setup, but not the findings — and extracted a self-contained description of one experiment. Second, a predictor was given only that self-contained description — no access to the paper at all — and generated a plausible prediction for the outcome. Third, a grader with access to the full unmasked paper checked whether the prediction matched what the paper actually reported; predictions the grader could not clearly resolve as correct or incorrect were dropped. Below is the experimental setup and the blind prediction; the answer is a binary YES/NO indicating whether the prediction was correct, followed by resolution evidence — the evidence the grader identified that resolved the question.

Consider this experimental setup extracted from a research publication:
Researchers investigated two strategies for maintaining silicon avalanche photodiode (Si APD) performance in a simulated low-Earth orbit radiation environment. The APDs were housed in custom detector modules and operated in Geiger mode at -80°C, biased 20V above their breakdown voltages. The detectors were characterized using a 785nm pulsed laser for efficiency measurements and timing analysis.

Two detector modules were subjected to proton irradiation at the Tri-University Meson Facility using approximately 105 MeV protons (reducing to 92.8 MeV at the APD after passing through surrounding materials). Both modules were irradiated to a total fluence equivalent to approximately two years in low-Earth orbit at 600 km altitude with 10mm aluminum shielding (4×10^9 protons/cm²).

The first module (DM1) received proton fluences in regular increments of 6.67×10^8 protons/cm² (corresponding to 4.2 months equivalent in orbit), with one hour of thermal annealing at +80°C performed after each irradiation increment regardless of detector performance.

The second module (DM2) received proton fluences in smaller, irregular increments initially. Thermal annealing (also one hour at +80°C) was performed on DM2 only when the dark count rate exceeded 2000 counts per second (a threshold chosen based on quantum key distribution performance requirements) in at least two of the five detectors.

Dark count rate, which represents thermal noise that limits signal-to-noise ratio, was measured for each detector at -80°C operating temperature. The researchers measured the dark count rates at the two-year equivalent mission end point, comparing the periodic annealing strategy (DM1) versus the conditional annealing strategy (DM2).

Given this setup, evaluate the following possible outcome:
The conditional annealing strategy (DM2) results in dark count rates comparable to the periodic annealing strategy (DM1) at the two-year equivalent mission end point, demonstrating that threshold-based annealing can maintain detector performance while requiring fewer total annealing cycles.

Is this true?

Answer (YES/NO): YES